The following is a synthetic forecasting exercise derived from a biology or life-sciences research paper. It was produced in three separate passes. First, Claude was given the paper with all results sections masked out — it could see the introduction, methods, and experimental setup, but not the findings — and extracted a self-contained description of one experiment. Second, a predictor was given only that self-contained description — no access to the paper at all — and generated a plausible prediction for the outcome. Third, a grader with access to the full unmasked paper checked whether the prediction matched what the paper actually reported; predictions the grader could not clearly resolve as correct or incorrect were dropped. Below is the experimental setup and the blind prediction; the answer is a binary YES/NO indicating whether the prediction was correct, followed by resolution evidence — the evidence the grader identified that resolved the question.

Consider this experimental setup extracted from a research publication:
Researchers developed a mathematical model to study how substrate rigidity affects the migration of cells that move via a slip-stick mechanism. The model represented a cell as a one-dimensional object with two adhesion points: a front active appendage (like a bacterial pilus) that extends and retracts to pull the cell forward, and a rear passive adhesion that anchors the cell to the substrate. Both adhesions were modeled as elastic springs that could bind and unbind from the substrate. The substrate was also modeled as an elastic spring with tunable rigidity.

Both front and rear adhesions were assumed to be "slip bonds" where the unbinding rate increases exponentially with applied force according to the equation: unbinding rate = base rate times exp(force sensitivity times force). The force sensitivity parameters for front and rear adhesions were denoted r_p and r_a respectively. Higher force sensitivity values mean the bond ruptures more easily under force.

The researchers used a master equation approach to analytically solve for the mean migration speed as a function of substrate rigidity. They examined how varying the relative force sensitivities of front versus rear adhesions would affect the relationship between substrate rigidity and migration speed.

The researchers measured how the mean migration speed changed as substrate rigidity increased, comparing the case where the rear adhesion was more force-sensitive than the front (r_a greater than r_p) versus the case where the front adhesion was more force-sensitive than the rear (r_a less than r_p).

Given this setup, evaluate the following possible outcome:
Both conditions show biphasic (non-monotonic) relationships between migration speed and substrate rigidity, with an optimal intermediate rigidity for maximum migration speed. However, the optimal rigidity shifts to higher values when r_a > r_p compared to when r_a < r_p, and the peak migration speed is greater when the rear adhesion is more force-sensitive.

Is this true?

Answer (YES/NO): NO